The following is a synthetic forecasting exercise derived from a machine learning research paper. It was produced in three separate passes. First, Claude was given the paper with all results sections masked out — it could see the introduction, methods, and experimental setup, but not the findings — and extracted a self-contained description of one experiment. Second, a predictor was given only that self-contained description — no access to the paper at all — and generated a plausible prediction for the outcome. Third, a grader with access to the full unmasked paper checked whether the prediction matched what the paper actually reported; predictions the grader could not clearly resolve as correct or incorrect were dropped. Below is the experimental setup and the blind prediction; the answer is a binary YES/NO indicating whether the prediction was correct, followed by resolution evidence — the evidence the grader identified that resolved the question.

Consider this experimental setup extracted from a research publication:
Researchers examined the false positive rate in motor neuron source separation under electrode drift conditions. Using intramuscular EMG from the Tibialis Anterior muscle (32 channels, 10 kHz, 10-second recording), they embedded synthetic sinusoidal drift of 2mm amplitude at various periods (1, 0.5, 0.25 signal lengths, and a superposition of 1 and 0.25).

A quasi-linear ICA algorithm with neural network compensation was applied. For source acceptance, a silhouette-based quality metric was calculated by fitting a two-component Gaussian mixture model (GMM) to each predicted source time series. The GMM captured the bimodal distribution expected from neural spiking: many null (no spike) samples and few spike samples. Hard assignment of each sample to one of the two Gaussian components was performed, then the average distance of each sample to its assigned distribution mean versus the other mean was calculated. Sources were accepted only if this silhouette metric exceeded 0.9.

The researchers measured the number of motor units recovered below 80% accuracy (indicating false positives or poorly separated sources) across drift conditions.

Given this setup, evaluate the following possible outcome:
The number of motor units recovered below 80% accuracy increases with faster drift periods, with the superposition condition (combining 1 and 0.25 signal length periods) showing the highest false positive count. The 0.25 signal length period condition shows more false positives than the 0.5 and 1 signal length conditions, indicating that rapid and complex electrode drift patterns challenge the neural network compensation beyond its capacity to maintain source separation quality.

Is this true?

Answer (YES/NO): NO